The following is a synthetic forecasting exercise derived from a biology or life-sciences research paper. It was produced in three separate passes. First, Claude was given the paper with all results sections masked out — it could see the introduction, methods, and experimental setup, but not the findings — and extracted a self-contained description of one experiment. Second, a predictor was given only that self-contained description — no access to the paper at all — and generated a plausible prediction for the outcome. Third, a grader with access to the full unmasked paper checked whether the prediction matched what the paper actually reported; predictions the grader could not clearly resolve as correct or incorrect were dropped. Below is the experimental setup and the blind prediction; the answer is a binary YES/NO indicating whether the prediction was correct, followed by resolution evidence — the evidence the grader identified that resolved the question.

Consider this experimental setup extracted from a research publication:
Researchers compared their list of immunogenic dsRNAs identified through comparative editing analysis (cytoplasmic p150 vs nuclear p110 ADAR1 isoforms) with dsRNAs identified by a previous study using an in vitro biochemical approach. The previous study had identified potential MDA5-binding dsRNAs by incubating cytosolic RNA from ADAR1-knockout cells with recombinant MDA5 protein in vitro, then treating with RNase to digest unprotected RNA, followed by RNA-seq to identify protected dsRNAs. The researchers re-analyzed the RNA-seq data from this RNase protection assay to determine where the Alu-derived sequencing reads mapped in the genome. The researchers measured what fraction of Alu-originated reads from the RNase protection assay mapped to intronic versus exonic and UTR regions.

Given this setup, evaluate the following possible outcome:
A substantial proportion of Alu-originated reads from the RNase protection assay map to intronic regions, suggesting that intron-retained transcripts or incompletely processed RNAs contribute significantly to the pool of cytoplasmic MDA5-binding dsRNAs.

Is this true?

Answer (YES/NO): NO